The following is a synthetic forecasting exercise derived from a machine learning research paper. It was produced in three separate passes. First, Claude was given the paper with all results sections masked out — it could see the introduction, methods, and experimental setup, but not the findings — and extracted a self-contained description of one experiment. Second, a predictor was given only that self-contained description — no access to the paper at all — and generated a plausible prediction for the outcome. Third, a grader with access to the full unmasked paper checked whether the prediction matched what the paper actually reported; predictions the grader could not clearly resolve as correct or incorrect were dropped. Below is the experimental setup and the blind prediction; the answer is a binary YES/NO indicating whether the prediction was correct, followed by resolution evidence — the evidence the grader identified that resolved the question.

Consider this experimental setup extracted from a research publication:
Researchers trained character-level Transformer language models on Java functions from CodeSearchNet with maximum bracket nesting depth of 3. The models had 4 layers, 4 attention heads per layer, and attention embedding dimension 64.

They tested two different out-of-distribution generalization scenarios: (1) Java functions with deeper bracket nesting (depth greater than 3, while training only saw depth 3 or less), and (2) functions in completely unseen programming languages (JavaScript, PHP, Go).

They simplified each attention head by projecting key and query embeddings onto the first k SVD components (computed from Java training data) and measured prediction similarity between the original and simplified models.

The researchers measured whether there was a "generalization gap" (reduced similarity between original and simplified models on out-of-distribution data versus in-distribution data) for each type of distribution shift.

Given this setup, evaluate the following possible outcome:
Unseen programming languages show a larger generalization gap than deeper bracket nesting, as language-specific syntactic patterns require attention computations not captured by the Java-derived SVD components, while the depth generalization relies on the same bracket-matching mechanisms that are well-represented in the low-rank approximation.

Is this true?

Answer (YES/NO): YES